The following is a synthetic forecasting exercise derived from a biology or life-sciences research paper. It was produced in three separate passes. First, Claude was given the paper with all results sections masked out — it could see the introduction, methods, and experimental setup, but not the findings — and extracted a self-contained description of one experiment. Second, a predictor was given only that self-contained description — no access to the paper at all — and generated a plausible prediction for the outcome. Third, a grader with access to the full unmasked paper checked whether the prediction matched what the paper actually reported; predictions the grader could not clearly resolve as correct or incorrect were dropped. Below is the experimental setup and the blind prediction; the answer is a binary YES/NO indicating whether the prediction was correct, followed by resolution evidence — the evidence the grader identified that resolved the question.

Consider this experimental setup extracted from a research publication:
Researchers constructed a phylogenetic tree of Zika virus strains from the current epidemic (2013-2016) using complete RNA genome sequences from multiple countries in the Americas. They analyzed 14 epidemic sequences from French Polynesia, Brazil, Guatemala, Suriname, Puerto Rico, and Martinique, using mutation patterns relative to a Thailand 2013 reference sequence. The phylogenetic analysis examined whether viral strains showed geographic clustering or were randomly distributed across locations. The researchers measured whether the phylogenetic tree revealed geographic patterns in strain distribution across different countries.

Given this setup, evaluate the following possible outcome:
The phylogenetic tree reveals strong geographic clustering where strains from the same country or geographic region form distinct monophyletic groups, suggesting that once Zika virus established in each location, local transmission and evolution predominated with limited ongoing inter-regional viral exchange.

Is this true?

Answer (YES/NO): NO